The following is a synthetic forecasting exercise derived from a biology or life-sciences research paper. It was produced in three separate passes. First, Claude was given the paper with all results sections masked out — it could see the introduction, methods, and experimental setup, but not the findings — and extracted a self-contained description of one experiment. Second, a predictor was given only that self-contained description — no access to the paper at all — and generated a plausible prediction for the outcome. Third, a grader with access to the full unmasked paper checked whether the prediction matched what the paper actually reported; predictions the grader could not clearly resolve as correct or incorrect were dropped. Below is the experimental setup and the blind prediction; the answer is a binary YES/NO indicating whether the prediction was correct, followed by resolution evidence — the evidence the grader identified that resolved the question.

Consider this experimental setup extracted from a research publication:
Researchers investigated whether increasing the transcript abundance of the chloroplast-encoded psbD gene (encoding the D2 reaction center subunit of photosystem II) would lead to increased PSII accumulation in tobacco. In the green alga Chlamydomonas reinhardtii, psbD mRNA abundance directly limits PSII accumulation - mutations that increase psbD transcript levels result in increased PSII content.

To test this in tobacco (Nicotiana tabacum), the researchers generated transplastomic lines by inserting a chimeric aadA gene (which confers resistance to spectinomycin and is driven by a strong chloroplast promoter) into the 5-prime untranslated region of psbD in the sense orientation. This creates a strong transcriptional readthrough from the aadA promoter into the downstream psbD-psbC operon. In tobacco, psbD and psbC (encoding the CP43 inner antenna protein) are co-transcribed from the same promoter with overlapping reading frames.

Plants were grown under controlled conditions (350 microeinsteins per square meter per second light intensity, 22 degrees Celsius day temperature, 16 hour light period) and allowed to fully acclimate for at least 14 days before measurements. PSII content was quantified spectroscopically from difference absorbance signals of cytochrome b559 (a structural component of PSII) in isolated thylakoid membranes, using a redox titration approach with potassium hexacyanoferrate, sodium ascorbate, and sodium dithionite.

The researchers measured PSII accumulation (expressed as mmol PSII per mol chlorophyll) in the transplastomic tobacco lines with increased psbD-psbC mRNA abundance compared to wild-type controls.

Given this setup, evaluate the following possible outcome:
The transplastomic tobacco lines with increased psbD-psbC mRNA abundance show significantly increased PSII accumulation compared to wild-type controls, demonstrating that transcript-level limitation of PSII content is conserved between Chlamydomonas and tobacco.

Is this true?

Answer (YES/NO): NO